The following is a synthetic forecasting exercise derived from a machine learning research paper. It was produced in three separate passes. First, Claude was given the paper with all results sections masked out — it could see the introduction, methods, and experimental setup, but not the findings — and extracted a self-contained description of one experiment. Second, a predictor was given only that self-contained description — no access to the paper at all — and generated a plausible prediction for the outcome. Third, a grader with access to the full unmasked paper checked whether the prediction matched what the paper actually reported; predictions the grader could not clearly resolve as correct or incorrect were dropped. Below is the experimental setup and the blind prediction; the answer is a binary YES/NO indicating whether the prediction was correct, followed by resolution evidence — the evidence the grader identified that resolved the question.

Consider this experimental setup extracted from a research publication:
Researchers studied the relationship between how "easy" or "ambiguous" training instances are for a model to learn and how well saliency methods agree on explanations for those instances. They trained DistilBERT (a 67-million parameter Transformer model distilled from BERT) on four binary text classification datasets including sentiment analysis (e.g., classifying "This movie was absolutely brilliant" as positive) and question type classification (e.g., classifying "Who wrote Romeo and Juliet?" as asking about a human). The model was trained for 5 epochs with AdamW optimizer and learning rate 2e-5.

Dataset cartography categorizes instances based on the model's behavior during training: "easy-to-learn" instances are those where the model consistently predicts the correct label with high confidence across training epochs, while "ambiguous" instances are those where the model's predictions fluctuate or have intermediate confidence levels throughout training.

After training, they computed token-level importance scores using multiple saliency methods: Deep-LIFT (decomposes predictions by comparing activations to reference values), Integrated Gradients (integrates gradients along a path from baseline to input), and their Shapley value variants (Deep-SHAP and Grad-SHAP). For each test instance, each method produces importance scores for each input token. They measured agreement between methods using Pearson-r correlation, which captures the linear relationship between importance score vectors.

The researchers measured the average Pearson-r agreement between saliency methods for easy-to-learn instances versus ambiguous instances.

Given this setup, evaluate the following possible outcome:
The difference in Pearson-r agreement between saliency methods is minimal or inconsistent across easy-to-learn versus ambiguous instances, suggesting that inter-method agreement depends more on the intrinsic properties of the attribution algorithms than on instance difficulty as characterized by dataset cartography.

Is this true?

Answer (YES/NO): NO